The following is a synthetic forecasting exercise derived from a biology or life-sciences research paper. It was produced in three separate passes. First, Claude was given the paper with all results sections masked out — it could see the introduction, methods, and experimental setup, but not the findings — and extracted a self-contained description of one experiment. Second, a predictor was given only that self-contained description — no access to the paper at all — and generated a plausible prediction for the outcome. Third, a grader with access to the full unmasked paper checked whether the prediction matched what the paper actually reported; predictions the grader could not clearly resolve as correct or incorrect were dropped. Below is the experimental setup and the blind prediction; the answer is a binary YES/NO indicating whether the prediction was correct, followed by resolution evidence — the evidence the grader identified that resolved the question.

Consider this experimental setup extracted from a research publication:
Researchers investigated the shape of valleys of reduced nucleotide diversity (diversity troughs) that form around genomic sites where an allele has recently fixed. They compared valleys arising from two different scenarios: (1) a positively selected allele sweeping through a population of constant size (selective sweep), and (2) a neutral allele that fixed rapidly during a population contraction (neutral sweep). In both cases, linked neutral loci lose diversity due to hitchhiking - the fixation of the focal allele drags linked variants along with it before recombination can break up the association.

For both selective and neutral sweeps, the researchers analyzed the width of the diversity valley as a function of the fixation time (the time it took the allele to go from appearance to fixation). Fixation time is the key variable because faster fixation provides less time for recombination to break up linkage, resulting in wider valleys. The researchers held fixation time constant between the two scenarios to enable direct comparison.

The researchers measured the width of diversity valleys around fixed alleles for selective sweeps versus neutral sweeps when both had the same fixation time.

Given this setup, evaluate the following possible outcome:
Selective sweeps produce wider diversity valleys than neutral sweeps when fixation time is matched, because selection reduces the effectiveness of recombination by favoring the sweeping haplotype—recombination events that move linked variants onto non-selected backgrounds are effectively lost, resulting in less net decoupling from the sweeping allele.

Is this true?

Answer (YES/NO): NO